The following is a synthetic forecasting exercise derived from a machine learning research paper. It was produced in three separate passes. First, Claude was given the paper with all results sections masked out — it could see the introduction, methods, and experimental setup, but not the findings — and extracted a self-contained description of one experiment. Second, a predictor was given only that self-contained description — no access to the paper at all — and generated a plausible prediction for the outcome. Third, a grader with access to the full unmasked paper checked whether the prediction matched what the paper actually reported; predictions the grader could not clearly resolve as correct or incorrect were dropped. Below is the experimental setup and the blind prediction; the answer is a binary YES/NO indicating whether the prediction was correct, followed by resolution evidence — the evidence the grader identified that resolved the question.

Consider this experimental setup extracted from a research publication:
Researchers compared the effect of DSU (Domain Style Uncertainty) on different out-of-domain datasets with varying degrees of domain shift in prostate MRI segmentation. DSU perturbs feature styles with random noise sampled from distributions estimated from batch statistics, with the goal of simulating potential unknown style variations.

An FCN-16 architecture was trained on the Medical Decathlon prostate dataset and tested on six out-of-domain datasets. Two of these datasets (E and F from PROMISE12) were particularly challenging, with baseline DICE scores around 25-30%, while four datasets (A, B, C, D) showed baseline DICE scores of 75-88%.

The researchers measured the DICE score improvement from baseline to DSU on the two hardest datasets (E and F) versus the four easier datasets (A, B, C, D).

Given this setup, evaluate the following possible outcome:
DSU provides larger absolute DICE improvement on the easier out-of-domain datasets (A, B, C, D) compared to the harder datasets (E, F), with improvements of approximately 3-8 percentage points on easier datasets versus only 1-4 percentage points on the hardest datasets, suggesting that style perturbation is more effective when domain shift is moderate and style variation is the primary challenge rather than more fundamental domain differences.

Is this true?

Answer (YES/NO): NO